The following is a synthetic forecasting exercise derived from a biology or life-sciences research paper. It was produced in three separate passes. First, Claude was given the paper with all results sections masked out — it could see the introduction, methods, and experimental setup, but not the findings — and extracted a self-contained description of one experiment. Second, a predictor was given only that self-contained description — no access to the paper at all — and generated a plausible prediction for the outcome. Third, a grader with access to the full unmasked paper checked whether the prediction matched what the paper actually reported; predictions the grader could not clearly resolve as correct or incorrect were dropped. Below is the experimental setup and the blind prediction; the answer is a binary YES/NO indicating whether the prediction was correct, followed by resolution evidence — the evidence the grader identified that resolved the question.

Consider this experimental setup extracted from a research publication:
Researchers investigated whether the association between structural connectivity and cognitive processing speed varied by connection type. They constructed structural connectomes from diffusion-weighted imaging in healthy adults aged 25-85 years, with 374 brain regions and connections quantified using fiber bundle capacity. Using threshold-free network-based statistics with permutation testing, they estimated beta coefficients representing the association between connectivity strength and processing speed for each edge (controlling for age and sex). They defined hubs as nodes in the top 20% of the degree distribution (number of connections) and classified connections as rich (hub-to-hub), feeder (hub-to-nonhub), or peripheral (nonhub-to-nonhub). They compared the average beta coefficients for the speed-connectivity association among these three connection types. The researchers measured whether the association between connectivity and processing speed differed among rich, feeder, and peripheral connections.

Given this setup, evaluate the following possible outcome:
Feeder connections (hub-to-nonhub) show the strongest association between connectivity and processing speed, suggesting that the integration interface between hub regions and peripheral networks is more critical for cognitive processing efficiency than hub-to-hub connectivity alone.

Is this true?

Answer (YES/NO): NO